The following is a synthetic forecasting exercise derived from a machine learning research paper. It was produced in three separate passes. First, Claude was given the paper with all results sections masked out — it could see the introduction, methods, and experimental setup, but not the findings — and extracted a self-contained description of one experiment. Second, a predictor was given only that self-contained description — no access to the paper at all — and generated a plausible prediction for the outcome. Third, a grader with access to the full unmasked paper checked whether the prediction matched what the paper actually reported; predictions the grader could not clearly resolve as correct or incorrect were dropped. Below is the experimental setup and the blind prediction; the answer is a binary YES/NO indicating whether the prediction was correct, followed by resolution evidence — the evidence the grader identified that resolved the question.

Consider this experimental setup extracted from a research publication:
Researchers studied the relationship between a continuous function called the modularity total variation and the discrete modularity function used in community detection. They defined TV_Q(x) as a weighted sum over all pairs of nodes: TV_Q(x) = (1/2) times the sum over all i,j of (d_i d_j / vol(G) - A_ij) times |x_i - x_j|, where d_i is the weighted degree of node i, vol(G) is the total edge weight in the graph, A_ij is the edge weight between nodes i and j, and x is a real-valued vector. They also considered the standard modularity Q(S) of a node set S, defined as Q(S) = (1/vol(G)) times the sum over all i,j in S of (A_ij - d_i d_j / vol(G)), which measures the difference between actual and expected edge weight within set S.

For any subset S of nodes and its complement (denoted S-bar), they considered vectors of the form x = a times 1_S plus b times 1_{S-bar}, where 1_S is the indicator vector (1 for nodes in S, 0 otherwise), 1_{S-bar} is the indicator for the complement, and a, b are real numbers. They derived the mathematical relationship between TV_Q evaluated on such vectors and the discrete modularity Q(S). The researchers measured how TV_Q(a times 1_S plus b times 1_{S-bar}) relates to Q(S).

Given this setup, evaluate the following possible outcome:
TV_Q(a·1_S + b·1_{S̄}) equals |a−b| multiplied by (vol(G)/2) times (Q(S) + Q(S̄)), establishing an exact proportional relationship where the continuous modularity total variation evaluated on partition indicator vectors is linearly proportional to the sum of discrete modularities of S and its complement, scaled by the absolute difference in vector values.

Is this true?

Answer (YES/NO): YES